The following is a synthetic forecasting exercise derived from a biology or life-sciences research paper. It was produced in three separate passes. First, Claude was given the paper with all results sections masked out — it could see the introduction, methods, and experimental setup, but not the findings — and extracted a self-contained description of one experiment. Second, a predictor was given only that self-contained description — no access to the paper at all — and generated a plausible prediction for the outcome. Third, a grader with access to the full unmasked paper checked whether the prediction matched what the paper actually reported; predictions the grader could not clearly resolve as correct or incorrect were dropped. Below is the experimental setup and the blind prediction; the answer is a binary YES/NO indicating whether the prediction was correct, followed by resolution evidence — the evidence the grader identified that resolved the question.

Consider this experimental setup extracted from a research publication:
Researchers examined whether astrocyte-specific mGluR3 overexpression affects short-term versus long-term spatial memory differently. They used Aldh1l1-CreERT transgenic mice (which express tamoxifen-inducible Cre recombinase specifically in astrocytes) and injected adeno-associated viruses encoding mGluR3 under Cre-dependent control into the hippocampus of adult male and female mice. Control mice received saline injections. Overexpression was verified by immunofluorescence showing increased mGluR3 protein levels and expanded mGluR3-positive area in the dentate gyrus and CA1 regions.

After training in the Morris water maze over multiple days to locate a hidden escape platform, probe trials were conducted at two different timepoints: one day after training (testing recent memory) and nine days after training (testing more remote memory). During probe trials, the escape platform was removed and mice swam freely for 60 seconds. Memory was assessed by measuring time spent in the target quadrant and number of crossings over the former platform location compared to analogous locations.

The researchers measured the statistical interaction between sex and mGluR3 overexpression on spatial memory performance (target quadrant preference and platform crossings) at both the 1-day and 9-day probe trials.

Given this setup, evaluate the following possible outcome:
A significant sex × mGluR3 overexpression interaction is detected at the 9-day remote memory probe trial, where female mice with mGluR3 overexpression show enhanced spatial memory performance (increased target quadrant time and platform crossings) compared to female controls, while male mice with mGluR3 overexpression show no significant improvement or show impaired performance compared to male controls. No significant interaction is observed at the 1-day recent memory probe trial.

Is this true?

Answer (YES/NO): NO